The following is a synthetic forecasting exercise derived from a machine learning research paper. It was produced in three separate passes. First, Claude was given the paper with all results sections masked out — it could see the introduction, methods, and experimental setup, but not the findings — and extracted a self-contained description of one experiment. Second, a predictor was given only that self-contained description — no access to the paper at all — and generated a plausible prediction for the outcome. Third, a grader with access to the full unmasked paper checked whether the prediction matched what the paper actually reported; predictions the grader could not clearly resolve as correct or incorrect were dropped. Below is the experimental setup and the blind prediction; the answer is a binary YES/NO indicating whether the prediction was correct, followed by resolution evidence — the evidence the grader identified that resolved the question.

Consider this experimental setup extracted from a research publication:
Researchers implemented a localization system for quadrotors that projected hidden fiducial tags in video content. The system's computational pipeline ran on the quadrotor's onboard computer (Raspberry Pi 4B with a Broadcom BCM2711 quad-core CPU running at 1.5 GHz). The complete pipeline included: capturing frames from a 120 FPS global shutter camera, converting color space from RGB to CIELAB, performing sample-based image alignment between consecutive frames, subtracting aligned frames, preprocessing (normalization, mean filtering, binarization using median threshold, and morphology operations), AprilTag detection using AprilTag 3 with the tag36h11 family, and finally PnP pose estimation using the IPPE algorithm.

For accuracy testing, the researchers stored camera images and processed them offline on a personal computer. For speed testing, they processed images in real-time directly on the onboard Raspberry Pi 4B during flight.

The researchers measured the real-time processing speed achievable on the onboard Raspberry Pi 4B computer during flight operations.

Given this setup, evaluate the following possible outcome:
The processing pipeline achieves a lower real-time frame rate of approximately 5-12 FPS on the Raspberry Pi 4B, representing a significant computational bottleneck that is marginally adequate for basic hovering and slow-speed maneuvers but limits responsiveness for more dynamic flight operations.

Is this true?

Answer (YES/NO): YES